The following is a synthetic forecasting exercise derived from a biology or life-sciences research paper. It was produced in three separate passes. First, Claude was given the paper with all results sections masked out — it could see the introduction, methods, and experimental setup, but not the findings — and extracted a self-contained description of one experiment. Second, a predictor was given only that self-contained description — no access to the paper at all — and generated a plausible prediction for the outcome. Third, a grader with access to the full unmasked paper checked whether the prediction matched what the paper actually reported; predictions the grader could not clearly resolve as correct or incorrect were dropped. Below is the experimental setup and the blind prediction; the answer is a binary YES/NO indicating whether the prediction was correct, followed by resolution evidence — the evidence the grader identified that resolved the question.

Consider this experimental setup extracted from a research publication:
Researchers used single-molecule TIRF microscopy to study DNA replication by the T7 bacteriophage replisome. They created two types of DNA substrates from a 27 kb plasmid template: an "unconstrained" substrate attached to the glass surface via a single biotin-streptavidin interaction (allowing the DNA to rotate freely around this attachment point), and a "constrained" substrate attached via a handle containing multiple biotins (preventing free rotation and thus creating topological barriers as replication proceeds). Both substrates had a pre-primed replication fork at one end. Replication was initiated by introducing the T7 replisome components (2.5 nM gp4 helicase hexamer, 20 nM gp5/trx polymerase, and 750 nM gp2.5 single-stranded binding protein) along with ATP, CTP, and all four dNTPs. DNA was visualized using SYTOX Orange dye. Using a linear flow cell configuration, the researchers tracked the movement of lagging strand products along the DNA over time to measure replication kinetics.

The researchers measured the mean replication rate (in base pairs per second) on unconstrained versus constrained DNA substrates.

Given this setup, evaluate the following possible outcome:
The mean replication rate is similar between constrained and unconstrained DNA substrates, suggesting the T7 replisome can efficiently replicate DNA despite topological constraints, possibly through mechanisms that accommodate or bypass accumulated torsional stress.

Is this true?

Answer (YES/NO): YES